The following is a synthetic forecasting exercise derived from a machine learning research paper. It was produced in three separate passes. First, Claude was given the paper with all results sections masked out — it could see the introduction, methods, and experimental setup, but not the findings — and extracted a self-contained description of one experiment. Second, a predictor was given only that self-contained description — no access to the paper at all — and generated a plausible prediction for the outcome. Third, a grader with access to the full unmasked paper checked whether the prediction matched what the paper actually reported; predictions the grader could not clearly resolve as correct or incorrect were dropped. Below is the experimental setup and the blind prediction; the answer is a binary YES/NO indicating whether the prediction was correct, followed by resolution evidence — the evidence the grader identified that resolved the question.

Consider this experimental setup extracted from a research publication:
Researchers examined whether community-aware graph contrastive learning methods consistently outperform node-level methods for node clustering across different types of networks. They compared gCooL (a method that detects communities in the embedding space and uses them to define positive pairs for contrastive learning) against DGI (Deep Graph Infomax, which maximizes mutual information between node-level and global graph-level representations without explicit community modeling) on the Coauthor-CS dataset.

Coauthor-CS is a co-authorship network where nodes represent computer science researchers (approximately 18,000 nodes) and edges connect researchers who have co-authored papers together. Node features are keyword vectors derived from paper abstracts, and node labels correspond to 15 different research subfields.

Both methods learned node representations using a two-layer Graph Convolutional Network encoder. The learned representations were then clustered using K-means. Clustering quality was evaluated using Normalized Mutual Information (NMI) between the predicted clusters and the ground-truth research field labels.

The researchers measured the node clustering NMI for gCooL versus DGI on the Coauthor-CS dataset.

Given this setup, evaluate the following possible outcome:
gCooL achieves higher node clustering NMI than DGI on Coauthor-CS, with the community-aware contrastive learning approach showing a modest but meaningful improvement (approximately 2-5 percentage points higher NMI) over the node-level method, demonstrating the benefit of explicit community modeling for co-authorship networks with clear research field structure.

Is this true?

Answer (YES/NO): NO